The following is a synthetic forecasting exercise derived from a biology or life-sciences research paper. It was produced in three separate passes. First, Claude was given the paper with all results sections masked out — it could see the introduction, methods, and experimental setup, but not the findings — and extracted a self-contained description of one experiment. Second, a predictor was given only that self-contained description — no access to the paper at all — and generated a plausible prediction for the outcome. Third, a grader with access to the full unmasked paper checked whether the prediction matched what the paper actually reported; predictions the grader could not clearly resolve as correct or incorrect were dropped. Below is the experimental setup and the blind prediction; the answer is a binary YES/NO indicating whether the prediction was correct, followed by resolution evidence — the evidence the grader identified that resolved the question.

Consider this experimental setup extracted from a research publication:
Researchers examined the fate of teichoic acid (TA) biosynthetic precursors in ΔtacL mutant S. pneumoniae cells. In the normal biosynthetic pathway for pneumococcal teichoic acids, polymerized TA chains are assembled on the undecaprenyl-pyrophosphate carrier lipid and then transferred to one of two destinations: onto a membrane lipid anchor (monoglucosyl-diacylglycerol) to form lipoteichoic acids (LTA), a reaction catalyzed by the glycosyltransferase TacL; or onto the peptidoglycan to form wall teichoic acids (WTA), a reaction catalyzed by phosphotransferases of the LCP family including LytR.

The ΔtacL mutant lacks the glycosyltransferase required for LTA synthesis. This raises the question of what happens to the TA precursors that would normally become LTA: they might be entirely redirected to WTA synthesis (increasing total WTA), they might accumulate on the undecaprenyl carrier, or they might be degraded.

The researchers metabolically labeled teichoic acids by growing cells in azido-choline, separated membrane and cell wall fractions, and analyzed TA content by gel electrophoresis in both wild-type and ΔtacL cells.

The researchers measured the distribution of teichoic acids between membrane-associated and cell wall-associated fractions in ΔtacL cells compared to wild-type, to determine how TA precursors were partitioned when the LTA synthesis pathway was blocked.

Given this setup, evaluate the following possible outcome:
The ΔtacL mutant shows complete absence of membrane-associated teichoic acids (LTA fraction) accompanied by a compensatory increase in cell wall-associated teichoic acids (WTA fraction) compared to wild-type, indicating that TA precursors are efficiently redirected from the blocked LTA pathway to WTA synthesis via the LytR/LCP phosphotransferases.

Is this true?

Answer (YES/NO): NO